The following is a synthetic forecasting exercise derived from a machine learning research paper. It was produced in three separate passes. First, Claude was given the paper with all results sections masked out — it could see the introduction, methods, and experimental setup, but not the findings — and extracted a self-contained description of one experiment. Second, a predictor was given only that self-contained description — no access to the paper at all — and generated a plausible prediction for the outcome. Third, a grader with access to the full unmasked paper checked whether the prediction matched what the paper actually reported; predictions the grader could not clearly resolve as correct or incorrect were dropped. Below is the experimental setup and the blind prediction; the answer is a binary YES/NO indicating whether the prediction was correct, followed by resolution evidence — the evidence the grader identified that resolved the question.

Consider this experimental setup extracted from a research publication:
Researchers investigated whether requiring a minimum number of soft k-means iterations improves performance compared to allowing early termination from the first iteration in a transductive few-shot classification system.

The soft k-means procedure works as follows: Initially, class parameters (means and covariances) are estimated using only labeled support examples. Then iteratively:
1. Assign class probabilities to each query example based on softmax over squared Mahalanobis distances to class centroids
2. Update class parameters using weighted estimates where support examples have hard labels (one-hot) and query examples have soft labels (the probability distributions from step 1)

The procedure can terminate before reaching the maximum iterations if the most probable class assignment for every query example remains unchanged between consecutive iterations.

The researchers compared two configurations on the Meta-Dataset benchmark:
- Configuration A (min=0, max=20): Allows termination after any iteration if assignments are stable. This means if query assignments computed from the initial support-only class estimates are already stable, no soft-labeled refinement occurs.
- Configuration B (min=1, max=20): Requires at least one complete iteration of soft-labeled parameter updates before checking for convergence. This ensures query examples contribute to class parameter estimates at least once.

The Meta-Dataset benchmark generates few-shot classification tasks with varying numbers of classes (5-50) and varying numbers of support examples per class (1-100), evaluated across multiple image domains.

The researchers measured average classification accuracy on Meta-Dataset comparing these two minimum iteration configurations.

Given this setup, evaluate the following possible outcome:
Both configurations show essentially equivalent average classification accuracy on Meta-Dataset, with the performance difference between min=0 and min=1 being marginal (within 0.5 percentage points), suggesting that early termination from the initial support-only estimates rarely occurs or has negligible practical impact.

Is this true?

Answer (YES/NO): NO